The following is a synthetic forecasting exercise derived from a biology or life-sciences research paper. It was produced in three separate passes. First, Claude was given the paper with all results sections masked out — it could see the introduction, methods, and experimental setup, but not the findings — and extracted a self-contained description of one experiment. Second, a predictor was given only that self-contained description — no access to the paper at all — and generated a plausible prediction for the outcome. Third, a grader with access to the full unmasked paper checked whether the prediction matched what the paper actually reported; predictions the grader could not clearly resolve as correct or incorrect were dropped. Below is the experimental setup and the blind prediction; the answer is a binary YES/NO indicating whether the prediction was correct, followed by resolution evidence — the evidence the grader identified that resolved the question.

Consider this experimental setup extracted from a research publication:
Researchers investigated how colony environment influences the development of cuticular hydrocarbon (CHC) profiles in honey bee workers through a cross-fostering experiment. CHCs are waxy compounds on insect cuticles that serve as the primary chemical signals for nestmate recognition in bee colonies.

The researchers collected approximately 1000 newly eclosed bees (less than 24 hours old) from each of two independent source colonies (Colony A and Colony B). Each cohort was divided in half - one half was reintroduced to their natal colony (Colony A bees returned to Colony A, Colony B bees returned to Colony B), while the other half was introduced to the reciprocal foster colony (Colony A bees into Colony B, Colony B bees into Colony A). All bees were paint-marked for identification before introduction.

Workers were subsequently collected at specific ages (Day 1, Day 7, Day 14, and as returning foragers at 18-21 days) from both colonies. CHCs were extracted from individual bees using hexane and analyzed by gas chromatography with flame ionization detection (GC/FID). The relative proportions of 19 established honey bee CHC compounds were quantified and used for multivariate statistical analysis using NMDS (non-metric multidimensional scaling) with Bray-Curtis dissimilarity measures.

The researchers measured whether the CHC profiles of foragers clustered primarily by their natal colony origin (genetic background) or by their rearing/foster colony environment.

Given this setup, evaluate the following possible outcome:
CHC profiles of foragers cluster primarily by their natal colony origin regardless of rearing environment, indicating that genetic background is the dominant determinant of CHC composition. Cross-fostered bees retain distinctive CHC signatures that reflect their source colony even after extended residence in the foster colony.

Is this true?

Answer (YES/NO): NO